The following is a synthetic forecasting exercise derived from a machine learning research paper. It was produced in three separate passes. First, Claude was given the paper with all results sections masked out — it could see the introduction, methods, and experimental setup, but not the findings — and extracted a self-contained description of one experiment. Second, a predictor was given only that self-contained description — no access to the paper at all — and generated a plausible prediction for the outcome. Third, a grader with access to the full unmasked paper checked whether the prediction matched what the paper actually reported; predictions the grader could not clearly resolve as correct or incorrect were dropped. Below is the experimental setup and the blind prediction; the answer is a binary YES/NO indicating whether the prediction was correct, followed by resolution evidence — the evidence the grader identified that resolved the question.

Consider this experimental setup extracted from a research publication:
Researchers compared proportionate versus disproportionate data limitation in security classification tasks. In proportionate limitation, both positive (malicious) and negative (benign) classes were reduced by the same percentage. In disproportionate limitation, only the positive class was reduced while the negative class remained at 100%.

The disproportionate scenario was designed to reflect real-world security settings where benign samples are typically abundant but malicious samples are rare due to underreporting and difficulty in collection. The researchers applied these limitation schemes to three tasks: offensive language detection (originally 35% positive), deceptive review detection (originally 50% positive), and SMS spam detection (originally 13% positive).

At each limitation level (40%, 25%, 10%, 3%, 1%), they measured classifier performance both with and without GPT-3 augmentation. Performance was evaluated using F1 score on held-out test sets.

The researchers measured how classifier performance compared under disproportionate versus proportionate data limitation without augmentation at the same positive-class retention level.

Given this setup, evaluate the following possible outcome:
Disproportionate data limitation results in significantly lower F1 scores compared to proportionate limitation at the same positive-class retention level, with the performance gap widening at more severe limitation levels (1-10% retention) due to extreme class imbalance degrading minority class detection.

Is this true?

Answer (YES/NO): NO